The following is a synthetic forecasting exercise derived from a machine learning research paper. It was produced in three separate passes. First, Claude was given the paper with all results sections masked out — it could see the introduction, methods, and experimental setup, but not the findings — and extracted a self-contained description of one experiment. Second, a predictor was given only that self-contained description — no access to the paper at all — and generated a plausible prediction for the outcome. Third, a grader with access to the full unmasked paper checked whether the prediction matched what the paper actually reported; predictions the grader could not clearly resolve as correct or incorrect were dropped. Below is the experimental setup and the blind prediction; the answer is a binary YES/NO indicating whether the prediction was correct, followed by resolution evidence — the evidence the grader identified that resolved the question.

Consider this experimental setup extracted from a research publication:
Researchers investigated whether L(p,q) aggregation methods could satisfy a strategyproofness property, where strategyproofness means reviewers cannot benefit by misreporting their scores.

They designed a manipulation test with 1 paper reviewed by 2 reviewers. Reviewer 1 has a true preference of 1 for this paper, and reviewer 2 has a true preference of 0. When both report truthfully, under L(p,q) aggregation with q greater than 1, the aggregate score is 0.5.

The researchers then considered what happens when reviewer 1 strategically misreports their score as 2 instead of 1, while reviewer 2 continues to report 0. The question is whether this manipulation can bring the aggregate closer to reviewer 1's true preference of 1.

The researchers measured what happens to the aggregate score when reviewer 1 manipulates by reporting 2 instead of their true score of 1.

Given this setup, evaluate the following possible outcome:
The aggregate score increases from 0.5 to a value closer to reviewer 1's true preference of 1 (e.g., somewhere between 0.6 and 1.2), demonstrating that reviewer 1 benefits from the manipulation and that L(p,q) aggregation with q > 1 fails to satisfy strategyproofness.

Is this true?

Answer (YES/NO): YES